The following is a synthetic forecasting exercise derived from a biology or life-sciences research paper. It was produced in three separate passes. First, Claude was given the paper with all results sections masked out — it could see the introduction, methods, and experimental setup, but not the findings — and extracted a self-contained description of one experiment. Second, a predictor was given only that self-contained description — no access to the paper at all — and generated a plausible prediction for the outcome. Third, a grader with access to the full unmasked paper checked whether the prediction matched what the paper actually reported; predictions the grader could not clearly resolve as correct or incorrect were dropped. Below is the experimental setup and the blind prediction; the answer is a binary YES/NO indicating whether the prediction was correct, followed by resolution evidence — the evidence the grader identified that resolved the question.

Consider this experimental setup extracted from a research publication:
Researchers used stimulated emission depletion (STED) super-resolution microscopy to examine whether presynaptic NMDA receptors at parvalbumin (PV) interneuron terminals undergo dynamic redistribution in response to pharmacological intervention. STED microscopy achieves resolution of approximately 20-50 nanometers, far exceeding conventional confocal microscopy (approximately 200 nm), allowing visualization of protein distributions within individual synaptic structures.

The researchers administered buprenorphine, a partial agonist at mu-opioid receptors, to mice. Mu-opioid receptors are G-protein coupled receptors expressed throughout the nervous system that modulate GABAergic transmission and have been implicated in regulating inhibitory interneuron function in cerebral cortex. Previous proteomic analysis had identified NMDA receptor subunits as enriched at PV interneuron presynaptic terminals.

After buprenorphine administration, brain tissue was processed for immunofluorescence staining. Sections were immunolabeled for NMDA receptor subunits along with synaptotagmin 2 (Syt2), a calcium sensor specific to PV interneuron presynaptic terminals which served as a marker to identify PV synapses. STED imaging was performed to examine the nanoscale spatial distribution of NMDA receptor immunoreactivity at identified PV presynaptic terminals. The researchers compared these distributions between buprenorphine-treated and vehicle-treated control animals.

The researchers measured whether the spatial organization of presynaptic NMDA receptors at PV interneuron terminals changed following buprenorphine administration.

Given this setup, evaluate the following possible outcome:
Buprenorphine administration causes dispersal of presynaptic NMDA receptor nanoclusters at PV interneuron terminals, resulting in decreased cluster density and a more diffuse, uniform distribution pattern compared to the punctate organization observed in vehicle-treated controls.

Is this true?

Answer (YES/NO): NO